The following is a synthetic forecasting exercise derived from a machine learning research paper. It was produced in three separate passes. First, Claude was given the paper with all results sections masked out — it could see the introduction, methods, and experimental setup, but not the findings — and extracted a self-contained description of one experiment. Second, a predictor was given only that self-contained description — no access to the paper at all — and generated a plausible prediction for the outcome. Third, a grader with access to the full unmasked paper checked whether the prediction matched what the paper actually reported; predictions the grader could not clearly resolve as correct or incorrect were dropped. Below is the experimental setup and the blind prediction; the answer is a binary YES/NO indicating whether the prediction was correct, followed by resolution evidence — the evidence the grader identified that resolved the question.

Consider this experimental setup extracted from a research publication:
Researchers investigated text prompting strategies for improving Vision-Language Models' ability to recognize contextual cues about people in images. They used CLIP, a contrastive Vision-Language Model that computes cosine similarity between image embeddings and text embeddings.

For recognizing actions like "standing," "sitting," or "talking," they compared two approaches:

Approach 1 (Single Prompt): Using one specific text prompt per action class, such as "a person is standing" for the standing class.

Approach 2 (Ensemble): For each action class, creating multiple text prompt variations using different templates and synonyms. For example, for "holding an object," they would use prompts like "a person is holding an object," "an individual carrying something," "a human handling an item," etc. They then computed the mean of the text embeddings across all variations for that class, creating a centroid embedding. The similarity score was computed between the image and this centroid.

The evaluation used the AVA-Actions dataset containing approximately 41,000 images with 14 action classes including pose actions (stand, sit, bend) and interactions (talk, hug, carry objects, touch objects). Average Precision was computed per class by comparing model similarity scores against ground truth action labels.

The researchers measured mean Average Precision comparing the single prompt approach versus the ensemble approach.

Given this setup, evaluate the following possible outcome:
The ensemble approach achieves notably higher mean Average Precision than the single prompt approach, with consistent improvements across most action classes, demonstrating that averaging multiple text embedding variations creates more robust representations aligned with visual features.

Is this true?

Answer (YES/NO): NO